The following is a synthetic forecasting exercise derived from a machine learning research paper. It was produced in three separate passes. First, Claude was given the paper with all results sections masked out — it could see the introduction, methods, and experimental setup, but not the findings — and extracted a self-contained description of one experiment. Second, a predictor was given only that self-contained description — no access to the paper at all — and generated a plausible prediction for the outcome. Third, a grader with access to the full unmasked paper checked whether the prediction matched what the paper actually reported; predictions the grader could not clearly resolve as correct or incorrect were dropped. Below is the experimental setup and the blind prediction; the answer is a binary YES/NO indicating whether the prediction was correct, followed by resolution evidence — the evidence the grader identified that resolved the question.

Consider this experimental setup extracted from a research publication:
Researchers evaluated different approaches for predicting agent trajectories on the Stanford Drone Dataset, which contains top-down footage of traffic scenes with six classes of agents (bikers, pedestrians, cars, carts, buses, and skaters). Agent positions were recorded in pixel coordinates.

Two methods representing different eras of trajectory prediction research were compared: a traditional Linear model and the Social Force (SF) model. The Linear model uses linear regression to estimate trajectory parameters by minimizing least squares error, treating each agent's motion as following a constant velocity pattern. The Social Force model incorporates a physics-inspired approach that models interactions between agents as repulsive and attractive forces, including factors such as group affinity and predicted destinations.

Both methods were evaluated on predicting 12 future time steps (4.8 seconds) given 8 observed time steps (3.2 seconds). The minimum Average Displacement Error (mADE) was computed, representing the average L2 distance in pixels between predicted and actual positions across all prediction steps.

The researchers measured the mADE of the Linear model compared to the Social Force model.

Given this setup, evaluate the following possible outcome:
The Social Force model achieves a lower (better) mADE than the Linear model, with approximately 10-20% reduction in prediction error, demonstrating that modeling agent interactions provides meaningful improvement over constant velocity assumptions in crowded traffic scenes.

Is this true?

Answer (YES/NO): NO